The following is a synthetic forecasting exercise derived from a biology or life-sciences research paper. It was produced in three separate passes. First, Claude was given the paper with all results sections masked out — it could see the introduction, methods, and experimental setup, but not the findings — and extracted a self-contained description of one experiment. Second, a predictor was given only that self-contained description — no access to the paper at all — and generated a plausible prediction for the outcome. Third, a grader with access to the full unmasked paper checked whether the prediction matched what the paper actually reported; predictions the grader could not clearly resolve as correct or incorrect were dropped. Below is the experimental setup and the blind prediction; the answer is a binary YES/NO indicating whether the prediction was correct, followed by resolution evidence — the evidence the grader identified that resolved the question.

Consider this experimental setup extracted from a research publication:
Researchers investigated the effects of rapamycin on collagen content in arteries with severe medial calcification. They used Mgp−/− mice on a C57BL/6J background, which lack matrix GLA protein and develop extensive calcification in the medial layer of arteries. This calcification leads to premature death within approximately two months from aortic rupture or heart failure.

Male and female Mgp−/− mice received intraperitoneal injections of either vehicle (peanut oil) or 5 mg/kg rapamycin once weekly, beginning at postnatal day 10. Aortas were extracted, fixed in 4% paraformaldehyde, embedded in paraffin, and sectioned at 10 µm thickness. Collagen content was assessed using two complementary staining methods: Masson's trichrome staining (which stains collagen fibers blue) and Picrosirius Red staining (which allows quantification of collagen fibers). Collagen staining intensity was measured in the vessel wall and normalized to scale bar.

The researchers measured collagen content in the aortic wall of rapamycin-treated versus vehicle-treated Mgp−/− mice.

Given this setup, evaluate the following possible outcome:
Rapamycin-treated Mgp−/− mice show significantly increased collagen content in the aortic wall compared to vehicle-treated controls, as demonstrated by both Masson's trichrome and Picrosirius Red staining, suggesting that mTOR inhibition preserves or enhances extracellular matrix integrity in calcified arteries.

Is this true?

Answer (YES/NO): YES